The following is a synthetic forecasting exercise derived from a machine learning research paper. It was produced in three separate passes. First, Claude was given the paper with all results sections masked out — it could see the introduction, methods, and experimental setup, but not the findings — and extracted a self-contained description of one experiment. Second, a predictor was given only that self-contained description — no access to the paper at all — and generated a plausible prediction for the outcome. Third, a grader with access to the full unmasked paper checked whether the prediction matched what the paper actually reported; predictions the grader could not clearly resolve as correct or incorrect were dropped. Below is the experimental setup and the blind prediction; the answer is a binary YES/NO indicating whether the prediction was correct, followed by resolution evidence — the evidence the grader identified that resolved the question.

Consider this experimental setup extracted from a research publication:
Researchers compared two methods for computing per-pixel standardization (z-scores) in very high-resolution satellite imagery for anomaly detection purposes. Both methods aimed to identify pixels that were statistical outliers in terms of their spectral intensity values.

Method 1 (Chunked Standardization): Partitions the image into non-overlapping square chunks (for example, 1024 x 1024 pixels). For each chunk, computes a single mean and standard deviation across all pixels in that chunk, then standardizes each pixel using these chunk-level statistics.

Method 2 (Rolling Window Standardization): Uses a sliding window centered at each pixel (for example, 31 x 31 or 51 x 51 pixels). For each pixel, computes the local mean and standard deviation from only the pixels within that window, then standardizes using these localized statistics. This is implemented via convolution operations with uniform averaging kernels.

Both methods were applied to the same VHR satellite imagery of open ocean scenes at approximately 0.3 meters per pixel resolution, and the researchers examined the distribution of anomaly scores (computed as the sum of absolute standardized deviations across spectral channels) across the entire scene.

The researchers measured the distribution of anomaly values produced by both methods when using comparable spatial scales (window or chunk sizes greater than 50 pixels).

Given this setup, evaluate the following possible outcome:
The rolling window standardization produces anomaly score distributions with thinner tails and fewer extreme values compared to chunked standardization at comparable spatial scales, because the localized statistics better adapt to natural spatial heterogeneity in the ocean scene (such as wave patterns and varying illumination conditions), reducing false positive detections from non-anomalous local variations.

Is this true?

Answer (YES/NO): NO